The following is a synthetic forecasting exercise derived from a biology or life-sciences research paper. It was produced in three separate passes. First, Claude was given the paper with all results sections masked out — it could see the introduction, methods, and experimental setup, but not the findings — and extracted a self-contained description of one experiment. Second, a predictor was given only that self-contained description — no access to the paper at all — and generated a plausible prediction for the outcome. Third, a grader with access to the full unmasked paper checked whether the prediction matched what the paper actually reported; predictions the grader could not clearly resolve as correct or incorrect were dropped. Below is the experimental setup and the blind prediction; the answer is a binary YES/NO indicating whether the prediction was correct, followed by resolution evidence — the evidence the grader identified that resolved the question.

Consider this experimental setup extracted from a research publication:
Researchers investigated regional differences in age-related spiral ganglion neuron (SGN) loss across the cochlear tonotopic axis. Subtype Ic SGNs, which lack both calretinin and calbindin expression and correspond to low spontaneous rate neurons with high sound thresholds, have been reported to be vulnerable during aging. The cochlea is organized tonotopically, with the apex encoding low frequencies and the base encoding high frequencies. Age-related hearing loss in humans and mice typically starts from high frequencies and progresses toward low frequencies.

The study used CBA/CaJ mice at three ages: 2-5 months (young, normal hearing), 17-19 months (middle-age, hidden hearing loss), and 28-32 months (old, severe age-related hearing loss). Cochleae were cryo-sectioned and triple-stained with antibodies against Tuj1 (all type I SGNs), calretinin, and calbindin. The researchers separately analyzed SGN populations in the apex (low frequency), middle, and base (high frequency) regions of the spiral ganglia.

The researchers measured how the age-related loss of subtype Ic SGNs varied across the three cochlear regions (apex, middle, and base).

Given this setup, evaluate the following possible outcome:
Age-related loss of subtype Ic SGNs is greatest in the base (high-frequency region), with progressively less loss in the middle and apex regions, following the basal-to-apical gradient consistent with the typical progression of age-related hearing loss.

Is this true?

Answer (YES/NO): YES